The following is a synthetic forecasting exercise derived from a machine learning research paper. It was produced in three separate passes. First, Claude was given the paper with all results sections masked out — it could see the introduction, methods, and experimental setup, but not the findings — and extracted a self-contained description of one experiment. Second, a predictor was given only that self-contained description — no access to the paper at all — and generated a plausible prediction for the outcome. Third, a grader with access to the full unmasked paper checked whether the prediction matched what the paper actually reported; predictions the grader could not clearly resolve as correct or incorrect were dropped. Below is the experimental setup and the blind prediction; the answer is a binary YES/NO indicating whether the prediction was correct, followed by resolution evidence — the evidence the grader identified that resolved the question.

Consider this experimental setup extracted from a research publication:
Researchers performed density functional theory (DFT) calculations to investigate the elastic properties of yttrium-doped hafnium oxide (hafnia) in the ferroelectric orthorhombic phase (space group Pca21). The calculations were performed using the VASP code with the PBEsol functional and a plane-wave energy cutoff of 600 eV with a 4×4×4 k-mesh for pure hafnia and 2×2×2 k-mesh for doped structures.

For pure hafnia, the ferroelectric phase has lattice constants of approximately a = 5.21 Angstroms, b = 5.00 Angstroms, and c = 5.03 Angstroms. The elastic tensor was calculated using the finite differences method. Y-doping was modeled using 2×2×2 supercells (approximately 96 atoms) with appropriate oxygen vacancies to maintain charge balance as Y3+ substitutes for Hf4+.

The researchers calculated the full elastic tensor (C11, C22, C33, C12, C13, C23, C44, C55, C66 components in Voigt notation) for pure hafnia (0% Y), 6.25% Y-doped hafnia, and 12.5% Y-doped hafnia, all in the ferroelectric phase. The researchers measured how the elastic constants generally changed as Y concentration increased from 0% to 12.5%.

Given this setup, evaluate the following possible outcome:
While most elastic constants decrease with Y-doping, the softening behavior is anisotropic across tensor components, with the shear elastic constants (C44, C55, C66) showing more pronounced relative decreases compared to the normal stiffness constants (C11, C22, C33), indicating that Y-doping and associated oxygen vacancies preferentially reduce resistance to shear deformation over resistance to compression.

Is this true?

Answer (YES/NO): YES